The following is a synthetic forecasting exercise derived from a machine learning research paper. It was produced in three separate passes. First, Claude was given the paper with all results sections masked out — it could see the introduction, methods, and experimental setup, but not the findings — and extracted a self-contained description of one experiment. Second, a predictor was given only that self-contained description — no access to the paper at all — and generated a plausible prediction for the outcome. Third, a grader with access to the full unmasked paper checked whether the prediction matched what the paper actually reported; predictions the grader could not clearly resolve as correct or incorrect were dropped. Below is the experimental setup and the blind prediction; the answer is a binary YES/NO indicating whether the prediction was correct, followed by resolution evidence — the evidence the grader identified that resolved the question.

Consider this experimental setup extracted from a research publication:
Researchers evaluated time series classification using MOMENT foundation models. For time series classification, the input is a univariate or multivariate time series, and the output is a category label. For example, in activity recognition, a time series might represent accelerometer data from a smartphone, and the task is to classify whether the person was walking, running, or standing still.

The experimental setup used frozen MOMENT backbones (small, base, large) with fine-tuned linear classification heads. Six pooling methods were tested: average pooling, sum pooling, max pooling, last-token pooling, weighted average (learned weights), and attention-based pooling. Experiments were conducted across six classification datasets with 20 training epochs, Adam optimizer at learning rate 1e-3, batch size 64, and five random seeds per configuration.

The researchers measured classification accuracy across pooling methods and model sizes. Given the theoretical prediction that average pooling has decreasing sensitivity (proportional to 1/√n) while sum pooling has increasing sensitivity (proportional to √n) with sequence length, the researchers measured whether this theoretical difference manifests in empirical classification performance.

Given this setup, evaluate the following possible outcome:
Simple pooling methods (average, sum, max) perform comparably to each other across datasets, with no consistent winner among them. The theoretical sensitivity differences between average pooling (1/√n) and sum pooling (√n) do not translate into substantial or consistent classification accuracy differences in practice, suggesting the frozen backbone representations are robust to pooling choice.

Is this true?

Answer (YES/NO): NO